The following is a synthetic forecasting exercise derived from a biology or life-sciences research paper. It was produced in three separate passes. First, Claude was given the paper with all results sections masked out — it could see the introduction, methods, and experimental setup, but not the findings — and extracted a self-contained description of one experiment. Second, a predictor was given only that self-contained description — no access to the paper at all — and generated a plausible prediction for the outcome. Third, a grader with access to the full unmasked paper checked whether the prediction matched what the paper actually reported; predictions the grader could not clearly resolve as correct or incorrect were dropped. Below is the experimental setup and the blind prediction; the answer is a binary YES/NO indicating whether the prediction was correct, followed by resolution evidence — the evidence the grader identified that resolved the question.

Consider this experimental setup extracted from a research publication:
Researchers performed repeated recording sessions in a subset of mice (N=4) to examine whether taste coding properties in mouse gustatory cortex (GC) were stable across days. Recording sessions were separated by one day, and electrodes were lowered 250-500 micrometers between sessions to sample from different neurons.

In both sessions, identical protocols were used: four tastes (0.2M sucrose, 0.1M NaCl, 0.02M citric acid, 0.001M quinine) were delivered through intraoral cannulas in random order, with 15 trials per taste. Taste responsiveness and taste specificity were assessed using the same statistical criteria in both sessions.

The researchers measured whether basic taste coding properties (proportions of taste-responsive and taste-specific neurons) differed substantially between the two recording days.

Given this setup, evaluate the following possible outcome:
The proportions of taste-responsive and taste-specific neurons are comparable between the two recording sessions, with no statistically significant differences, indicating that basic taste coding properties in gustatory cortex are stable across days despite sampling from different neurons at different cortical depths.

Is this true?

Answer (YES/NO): YES